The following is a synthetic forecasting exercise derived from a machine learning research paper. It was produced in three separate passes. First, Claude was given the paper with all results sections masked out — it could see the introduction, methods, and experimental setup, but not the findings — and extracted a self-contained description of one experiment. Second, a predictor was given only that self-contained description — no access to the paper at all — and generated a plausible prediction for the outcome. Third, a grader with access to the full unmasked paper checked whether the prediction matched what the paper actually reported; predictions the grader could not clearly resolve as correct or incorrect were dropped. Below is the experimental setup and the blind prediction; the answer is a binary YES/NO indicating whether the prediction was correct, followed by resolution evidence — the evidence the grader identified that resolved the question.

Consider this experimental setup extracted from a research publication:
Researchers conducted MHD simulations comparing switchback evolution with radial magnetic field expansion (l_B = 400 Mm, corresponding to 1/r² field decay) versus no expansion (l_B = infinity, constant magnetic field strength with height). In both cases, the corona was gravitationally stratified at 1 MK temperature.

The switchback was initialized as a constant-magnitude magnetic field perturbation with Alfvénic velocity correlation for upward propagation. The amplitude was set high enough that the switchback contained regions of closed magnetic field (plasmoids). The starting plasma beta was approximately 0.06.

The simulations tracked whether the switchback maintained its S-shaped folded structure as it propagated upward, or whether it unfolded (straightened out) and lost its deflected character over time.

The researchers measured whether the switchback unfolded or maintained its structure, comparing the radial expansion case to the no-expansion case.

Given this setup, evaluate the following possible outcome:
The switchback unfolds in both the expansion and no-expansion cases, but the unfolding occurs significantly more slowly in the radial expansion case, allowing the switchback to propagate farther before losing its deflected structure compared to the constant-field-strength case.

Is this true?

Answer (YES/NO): YES